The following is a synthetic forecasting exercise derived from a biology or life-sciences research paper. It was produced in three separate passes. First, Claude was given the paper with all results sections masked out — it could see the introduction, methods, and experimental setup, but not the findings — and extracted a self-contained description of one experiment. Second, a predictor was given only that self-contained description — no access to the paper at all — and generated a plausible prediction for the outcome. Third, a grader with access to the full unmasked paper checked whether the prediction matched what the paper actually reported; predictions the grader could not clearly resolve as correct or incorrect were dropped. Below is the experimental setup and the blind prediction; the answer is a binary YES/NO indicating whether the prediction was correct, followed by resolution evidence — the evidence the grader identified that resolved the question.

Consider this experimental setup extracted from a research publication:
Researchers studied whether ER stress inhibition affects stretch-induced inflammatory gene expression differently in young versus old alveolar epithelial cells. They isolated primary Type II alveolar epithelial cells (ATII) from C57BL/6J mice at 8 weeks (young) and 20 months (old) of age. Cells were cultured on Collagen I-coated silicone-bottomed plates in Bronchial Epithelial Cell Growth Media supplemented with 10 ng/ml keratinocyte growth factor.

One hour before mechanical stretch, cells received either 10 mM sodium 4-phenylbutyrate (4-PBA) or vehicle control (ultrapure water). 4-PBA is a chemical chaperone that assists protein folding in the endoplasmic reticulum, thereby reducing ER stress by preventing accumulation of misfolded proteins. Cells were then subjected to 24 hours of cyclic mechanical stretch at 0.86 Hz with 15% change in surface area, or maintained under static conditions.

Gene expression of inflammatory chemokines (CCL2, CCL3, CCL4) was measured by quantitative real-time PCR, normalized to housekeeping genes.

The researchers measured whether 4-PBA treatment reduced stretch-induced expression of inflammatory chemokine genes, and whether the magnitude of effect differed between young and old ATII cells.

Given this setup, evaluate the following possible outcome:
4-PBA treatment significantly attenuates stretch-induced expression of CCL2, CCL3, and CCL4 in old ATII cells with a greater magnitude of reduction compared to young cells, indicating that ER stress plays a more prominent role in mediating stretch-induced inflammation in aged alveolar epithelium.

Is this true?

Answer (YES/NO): NO